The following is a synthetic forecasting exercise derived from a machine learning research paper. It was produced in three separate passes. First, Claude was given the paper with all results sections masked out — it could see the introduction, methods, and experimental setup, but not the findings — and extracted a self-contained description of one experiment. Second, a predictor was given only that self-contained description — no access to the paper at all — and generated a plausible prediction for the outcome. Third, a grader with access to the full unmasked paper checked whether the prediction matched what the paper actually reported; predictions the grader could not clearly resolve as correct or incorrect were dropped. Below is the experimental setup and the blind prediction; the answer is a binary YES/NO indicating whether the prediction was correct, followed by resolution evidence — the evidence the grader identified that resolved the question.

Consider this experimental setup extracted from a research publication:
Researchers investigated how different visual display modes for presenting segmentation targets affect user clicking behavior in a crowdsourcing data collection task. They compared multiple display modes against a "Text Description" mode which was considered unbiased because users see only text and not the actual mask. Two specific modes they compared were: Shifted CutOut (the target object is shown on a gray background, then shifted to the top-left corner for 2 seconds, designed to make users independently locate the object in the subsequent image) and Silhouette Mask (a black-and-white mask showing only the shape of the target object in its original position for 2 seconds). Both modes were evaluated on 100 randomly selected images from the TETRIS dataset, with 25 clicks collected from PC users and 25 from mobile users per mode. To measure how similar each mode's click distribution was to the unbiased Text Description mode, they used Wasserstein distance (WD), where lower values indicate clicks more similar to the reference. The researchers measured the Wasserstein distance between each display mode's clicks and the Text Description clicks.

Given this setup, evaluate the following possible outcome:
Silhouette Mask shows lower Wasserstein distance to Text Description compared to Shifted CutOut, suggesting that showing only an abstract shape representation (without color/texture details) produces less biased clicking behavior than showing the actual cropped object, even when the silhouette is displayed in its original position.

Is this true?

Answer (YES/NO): NO